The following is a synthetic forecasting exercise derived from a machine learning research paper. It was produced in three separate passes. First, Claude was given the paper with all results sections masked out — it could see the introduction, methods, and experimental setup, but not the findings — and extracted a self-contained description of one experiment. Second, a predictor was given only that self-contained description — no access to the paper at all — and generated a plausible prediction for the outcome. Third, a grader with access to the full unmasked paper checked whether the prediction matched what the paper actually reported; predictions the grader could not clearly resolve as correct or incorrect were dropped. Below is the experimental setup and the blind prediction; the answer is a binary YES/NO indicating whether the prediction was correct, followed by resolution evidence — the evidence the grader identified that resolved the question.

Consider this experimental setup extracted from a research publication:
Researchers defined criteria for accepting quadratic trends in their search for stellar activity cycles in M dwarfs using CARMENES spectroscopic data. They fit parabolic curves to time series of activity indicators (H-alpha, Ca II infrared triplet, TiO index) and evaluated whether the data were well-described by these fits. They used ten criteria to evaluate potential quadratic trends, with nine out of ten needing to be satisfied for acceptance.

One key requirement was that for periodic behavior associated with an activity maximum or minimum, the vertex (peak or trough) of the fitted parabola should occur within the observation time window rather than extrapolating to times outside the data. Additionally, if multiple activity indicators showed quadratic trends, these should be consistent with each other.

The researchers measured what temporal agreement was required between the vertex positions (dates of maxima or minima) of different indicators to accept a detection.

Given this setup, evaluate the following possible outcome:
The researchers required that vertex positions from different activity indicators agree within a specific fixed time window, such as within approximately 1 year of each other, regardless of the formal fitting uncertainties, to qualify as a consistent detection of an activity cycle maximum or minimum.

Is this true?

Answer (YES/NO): NO